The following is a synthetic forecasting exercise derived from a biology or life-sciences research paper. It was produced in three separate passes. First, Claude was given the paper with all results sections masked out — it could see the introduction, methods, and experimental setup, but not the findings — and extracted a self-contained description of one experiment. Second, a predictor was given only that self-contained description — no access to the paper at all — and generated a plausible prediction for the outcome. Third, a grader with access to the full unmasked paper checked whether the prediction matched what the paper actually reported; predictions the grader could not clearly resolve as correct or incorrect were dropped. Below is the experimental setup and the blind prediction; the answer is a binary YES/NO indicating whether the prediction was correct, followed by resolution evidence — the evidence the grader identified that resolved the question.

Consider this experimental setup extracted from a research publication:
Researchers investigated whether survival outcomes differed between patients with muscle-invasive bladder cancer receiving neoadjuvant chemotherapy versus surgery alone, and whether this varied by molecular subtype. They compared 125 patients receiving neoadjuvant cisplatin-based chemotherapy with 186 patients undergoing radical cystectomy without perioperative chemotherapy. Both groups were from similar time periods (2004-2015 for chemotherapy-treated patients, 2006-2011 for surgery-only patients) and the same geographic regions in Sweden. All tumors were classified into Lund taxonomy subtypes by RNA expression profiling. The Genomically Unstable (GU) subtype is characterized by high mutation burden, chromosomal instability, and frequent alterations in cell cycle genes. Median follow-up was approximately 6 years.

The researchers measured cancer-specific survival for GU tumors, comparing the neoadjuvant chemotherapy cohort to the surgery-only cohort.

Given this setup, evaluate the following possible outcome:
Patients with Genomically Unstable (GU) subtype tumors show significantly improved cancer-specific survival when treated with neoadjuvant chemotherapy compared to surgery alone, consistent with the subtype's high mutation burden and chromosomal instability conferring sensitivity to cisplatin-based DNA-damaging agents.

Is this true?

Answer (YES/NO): YES